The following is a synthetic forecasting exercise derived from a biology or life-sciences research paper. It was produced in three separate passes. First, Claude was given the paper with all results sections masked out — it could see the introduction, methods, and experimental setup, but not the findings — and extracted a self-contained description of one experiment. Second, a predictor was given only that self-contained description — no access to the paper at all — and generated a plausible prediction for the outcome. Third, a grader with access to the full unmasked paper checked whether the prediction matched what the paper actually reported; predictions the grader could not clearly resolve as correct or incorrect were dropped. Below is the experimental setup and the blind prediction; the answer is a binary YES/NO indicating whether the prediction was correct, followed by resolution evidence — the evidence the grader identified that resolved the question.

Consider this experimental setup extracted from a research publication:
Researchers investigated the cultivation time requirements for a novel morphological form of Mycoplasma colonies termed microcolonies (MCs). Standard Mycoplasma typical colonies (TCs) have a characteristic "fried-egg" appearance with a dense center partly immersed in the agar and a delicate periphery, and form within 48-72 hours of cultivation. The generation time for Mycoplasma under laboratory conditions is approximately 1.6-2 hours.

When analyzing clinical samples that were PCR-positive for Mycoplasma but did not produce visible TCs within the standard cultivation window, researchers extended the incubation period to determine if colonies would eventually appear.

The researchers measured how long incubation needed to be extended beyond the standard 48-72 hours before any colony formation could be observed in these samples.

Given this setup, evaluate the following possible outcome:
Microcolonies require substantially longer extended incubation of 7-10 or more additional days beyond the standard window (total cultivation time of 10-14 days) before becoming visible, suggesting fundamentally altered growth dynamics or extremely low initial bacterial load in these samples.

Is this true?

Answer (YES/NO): NO